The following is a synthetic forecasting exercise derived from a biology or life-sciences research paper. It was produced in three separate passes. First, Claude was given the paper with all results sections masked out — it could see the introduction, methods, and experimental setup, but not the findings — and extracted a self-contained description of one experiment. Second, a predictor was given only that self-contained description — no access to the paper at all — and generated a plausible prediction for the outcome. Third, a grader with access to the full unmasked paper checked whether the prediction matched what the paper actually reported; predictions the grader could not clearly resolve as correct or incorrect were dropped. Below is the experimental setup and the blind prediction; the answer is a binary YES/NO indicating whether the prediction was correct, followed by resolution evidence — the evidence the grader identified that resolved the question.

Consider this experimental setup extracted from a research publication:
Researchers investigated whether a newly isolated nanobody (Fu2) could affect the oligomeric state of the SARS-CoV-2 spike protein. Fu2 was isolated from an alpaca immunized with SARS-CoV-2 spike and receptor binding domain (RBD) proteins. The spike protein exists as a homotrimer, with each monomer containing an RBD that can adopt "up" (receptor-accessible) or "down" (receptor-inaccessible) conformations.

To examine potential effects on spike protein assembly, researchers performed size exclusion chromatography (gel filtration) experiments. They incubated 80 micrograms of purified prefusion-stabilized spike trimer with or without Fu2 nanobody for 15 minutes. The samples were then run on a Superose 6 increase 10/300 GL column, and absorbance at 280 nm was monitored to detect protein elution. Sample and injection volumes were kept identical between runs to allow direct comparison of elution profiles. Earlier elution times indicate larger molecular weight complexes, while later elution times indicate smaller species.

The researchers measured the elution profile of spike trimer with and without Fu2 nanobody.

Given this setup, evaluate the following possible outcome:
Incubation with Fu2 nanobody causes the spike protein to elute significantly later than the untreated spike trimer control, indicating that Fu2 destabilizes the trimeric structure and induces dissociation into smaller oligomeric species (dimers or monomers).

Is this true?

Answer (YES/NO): NO